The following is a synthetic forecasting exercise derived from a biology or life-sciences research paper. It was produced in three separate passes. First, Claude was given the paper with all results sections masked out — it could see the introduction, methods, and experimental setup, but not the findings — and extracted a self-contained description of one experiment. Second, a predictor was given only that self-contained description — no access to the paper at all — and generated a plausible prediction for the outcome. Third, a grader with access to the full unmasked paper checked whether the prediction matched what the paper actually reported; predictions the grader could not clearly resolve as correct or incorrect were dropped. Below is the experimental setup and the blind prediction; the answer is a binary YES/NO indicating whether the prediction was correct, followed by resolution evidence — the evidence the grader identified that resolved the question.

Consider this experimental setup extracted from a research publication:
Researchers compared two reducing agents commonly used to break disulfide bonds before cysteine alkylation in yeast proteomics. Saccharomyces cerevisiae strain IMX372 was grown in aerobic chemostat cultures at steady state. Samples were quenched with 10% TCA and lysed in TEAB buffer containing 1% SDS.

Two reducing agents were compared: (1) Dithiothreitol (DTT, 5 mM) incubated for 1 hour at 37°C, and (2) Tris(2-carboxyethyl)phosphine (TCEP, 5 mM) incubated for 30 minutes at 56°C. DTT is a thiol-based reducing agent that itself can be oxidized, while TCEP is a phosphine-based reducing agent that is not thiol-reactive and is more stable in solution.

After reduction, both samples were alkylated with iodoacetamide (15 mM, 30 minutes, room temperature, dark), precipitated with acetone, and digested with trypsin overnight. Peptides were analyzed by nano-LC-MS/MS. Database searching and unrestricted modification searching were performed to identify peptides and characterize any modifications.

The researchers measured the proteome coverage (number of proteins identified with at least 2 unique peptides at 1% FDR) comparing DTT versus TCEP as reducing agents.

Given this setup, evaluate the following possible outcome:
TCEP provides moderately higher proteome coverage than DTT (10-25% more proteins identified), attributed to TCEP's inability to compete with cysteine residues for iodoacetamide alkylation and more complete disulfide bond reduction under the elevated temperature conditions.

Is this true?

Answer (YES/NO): NO